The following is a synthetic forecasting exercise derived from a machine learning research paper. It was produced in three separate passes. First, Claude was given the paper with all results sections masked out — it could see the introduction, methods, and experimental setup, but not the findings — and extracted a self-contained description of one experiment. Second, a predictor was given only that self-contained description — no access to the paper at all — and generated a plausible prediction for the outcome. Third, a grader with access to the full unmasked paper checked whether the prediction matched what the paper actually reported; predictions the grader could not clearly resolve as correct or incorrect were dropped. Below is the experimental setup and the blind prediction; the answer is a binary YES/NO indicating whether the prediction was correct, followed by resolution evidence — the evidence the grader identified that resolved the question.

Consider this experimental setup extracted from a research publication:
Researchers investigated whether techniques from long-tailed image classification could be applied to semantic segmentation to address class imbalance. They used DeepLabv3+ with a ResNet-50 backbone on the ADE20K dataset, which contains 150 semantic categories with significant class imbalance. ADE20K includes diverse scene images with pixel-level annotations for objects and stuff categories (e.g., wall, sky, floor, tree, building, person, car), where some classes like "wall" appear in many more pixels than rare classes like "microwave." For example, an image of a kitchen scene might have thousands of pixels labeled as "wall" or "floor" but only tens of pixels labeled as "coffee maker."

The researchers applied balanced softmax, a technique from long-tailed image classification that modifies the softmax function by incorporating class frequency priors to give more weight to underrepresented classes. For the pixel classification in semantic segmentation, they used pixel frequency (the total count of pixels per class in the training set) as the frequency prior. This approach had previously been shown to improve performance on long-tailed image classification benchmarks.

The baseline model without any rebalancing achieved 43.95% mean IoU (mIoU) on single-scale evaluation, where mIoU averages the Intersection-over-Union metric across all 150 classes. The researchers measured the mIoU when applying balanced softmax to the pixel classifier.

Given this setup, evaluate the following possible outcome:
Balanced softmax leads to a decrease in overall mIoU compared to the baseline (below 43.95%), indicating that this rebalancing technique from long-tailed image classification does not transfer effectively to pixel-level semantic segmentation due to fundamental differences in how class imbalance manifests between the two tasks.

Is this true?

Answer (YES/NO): YES